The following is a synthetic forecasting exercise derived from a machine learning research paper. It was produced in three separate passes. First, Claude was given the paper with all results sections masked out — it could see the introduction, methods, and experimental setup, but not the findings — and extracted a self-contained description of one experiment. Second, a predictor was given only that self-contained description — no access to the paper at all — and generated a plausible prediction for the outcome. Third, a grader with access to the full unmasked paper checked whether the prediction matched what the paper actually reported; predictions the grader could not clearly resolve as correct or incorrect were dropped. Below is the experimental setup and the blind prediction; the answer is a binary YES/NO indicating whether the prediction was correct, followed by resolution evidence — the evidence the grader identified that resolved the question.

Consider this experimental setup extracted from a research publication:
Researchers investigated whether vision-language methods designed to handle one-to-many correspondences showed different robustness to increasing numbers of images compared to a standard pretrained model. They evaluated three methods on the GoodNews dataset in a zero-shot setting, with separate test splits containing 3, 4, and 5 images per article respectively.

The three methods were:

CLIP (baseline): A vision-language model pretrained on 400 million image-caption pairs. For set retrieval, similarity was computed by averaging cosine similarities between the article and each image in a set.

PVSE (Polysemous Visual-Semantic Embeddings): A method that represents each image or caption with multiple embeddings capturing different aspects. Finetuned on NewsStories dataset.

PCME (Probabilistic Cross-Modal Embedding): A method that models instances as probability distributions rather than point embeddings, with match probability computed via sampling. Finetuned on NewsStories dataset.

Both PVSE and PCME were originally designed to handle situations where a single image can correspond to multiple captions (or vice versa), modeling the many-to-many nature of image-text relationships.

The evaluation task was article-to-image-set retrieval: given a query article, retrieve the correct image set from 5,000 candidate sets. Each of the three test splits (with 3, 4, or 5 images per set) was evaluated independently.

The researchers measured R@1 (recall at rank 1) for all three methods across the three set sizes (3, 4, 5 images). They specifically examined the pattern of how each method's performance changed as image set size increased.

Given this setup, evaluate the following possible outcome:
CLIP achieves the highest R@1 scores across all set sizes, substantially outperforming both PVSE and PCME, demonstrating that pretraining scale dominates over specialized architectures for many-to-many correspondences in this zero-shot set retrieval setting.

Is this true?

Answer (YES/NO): NO